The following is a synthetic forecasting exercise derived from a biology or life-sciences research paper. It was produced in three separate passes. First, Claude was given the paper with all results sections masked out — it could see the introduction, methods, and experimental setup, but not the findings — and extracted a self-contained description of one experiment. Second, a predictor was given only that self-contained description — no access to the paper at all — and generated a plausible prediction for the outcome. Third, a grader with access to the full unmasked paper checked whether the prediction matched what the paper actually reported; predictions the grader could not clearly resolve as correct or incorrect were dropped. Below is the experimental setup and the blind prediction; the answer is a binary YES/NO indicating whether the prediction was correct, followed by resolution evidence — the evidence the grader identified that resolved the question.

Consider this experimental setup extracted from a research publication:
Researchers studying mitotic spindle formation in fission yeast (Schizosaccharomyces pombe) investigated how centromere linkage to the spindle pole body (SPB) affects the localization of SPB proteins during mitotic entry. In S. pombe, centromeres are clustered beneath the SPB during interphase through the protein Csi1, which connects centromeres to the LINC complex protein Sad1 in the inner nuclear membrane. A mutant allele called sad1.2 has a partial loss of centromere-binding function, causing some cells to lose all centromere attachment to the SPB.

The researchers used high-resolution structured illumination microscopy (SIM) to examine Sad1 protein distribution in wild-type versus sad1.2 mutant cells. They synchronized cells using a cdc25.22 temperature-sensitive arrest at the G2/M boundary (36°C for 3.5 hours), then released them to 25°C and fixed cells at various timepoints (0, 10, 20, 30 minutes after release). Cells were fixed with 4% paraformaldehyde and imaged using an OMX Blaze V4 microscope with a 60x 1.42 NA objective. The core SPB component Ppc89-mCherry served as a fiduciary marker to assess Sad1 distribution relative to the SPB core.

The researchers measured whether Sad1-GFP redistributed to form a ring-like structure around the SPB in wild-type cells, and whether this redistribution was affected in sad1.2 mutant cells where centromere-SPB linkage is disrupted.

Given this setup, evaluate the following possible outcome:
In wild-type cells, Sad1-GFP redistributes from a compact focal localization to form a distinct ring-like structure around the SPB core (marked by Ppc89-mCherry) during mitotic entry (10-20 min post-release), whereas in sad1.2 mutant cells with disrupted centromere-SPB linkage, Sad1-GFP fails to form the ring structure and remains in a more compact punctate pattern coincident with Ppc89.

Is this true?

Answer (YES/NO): NO